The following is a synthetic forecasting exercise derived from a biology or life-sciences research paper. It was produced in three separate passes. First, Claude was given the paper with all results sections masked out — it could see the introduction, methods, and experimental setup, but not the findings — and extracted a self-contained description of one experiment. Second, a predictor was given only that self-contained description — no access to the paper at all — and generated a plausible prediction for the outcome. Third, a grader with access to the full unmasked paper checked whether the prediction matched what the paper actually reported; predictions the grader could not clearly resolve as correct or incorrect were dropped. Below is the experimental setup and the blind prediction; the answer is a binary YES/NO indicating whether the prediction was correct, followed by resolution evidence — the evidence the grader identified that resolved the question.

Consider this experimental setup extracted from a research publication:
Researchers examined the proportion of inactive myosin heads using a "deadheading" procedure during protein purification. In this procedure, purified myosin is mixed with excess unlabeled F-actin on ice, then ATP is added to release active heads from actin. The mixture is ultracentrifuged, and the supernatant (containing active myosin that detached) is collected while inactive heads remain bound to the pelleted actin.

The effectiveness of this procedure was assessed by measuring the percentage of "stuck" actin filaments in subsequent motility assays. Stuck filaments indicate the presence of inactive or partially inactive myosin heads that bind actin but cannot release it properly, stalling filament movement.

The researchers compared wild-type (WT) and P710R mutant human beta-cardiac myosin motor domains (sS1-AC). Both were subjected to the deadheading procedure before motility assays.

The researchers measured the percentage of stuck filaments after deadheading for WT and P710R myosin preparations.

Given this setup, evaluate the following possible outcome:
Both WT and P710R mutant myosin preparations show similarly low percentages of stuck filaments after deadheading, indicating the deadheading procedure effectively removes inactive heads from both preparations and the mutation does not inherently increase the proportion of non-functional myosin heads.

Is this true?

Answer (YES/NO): NO